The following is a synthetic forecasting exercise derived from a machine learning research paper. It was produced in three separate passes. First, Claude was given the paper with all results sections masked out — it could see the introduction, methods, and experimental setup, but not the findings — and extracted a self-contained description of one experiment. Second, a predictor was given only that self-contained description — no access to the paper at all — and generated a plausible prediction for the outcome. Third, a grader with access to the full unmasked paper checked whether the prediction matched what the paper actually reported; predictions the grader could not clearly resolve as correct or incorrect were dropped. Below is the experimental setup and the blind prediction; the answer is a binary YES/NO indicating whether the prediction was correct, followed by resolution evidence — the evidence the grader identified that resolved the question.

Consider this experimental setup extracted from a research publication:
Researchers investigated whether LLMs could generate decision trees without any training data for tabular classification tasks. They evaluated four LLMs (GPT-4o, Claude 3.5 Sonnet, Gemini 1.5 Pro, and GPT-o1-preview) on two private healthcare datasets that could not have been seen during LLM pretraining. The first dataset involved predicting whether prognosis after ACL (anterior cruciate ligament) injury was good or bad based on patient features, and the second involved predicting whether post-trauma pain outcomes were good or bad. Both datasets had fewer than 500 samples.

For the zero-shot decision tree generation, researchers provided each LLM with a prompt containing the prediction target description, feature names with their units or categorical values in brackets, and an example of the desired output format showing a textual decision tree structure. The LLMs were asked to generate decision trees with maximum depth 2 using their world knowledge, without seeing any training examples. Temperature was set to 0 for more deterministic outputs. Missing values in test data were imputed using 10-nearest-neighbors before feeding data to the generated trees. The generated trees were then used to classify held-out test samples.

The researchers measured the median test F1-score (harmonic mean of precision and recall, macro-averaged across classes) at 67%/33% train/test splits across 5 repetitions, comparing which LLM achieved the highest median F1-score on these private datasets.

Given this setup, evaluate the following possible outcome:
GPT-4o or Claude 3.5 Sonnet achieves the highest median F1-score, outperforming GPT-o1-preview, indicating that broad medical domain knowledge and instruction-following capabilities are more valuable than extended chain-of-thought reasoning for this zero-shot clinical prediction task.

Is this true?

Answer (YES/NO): YES